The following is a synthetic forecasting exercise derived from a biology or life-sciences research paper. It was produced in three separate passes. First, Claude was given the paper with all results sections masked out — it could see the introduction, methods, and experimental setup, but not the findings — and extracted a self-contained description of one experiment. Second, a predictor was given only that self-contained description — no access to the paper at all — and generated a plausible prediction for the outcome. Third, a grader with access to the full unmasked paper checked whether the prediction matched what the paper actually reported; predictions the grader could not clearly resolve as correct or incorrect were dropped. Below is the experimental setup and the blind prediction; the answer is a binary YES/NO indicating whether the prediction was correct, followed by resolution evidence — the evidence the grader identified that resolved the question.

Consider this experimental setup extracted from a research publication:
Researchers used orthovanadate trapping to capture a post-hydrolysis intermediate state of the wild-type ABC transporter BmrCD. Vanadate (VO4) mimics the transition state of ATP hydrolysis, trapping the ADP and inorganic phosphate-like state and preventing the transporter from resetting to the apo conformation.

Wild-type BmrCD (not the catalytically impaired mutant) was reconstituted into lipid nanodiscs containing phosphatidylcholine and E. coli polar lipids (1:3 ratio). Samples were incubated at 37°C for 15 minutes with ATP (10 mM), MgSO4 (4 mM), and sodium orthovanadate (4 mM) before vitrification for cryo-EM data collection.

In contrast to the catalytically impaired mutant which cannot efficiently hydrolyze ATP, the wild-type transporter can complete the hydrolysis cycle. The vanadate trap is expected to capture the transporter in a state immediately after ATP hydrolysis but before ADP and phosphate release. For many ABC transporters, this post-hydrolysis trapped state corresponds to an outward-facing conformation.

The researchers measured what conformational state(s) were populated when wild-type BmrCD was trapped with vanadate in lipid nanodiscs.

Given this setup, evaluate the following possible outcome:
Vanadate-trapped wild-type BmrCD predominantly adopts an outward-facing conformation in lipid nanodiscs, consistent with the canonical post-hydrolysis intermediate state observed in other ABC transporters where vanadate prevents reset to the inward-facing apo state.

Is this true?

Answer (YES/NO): NO